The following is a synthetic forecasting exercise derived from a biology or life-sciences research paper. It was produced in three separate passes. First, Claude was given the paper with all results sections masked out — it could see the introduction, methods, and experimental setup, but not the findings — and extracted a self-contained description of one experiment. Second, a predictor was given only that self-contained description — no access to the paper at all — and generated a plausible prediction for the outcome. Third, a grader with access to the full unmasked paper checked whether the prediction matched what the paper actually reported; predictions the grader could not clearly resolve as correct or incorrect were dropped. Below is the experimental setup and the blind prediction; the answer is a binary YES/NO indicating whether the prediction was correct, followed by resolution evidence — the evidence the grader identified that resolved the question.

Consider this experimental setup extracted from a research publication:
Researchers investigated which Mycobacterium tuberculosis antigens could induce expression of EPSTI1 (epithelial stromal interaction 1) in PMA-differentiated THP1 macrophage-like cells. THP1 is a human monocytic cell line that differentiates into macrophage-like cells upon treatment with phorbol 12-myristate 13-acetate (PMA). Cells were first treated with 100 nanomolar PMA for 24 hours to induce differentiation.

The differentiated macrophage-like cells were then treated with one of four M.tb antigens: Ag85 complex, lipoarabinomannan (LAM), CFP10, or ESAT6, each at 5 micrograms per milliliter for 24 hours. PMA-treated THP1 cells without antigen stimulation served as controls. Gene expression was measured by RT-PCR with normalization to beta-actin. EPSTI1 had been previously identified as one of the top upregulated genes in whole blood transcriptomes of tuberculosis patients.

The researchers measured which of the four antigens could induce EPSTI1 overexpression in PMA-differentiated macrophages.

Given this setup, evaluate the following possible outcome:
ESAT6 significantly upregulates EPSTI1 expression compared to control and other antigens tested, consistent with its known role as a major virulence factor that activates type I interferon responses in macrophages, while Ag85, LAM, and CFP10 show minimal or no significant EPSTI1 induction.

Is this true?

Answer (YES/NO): NO